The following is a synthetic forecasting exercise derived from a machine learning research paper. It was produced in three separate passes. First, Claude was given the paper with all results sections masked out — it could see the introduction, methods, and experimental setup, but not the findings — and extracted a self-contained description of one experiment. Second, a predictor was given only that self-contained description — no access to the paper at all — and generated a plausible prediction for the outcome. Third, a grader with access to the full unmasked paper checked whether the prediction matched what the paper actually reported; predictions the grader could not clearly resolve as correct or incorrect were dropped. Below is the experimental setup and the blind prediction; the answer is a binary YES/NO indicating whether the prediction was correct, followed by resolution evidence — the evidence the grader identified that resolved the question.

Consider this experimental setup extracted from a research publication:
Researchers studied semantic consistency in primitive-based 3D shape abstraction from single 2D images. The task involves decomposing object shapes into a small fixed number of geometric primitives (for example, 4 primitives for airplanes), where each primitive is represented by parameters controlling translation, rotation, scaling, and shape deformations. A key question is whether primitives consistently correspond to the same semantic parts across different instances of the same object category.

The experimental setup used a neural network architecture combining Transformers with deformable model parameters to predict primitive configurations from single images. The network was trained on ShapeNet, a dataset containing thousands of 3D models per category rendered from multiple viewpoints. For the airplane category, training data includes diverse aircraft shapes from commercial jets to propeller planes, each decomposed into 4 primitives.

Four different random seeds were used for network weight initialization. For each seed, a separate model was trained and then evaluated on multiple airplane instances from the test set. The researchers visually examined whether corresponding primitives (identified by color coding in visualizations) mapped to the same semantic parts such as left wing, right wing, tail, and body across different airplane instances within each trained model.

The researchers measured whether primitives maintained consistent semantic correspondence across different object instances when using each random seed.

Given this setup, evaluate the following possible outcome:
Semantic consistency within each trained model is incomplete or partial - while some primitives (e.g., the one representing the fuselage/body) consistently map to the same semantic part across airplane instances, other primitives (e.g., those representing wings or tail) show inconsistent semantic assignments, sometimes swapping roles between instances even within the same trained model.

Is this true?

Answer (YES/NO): NO